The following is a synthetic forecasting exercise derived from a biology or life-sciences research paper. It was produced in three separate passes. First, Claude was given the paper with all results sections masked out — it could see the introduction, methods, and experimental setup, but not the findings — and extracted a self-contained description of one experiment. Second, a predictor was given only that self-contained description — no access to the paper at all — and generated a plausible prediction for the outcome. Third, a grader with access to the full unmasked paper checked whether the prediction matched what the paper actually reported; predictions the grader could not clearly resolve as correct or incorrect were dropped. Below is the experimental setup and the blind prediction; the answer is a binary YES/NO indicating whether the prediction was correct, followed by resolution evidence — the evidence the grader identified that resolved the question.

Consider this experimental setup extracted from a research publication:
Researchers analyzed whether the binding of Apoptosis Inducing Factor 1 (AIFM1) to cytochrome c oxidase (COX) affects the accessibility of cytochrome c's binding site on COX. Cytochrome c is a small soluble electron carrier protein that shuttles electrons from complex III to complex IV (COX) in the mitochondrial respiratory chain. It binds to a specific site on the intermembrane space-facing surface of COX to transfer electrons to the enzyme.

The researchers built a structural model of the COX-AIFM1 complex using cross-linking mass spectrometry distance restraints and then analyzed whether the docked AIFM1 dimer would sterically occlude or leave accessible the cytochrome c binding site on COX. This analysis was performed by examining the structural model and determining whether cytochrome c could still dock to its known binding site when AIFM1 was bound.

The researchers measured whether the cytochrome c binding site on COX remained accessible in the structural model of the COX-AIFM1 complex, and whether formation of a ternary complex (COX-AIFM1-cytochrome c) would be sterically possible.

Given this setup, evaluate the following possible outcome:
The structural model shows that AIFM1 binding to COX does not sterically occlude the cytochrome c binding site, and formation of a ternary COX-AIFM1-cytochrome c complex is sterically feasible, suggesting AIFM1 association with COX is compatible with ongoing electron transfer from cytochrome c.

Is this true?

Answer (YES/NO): YES